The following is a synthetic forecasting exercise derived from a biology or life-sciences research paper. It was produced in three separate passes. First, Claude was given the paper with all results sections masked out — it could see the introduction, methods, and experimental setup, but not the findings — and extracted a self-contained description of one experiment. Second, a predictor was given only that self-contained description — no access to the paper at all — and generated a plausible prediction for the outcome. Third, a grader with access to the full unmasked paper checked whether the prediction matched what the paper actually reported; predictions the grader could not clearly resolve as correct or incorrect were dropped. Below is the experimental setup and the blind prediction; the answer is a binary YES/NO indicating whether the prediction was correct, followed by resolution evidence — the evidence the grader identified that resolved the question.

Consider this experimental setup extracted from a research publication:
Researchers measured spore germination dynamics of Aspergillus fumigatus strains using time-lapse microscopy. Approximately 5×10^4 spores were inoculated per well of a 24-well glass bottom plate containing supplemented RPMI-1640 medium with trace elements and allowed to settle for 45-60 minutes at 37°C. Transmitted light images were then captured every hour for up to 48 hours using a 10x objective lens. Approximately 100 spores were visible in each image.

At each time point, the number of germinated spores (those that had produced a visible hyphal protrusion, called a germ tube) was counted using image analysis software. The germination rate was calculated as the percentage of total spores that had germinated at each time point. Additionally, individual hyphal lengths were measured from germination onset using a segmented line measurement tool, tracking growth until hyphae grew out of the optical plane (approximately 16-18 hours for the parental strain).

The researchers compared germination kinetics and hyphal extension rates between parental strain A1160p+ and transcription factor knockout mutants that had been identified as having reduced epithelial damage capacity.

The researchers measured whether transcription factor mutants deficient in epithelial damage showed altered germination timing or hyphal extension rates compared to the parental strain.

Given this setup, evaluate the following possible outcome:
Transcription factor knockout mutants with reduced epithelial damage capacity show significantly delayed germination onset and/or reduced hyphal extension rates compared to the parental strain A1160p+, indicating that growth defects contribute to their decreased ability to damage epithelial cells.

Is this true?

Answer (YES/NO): YES